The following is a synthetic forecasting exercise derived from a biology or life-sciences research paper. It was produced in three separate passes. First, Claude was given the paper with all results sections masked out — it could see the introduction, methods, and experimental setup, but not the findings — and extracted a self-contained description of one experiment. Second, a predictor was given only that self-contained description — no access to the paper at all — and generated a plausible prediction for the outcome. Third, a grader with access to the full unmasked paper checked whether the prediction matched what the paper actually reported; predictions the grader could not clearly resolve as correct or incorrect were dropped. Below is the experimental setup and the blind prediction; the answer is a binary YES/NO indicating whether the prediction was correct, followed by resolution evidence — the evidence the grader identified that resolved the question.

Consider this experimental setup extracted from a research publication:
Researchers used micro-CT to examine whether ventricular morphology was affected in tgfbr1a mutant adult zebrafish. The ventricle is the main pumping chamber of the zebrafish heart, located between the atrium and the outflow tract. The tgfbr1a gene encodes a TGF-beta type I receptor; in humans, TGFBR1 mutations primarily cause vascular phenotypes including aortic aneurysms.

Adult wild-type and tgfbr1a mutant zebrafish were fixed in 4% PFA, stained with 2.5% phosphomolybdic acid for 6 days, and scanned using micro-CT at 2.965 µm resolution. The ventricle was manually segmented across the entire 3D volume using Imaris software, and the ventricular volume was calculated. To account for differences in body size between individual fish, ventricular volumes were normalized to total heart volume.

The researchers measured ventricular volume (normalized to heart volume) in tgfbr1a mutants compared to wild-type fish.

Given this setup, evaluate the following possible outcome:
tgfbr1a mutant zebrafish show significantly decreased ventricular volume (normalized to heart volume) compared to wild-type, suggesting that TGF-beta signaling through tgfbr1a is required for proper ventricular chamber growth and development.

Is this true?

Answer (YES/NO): NO